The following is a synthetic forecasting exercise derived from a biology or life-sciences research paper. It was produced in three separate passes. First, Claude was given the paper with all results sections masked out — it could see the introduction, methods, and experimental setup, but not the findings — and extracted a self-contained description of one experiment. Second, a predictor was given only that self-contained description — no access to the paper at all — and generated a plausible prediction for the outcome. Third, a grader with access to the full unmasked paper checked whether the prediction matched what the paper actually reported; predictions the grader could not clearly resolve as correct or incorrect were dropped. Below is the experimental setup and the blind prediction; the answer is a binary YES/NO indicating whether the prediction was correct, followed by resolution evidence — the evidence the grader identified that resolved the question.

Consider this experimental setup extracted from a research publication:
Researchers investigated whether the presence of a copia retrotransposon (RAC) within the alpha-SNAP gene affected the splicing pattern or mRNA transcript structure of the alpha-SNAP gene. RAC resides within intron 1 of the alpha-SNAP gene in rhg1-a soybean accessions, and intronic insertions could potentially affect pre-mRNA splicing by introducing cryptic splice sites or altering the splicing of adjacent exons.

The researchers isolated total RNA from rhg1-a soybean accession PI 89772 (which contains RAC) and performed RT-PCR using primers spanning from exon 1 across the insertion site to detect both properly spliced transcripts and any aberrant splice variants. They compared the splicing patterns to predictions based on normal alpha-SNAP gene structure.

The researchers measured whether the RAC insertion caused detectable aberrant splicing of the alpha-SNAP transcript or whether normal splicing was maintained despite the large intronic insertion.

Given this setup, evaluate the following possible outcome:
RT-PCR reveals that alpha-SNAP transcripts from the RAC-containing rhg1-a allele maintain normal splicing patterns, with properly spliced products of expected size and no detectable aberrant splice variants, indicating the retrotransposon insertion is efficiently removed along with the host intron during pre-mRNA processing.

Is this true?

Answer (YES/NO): YES